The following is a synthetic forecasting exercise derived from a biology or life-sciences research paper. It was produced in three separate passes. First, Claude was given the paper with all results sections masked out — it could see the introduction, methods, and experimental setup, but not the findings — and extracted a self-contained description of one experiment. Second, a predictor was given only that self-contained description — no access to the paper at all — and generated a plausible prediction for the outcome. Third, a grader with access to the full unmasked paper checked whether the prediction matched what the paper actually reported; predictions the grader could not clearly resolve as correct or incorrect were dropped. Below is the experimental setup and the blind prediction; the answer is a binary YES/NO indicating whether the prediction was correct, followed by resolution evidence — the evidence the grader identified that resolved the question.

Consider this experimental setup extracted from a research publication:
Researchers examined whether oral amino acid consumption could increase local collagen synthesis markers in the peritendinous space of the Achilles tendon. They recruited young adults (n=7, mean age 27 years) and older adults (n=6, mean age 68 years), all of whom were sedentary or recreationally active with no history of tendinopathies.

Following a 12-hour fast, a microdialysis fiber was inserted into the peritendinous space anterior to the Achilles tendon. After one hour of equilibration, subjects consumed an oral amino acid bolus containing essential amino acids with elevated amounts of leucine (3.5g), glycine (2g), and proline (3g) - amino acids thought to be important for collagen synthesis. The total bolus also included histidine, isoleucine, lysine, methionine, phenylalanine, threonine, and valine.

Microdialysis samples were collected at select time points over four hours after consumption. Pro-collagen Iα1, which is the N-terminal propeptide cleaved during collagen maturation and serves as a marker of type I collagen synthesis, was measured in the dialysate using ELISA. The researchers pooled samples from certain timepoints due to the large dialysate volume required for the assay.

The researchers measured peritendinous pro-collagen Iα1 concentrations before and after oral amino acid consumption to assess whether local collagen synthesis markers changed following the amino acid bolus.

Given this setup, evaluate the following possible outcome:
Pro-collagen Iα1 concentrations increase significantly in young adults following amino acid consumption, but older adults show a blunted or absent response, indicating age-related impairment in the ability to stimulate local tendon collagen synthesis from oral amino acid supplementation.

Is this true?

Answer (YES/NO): NO